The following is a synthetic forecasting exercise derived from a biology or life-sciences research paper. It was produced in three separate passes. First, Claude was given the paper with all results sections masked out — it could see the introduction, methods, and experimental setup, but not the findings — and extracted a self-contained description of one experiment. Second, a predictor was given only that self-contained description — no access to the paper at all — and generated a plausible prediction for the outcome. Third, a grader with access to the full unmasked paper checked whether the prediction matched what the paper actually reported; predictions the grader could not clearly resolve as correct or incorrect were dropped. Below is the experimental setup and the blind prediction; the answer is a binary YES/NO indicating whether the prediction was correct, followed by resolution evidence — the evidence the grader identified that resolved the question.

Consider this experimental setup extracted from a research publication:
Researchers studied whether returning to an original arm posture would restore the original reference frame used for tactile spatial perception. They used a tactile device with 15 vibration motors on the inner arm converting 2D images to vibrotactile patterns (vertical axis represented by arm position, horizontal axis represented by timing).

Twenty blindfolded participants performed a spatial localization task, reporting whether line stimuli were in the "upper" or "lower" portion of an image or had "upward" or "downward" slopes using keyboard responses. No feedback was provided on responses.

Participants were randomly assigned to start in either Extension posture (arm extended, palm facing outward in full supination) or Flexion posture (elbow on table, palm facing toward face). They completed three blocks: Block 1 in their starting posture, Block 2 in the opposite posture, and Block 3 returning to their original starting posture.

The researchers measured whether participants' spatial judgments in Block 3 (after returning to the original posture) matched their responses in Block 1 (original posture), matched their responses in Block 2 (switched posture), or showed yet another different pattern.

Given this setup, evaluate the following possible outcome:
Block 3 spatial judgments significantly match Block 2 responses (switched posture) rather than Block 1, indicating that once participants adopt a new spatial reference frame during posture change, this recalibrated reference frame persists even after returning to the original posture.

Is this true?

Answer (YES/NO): NO